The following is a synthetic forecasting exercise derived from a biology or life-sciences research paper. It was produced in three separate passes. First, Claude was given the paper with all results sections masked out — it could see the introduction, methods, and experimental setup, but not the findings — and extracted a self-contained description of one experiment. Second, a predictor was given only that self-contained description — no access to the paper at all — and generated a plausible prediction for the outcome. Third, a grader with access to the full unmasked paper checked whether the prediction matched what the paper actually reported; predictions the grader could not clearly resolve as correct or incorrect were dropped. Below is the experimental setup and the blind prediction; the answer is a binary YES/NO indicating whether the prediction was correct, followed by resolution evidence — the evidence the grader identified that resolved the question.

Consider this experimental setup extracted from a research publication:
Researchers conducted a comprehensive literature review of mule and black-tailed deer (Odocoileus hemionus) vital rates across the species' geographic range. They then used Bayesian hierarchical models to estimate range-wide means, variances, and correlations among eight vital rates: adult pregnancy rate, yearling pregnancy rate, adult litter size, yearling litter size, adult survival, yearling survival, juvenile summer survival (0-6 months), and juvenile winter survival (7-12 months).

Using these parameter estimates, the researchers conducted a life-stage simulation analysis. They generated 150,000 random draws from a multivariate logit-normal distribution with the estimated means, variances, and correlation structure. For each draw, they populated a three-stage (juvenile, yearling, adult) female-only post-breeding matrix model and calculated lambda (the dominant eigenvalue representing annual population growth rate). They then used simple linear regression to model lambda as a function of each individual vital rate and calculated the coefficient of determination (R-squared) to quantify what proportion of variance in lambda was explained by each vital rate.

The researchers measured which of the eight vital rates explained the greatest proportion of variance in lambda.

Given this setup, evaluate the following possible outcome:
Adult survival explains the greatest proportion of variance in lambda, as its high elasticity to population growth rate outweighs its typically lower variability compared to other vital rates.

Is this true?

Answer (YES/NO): YES